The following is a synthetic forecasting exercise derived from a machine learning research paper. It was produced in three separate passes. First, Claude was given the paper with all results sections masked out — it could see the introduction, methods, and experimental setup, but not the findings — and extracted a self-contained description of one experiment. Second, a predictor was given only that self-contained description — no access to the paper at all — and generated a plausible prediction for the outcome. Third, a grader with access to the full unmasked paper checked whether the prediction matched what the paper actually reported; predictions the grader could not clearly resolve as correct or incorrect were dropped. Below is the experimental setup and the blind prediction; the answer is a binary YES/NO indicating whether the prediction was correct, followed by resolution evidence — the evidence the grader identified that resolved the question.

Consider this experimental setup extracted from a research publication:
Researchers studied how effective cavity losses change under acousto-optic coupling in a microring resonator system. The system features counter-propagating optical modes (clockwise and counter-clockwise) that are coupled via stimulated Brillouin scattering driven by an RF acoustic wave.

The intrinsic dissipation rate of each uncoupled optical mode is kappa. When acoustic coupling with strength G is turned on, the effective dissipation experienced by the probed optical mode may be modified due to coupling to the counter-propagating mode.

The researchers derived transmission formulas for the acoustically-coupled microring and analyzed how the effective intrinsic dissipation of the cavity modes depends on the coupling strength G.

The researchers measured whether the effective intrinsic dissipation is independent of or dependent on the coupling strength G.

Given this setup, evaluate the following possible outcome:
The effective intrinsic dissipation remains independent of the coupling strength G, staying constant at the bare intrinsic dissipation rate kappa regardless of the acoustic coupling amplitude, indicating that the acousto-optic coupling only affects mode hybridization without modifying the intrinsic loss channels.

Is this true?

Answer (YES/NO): NO